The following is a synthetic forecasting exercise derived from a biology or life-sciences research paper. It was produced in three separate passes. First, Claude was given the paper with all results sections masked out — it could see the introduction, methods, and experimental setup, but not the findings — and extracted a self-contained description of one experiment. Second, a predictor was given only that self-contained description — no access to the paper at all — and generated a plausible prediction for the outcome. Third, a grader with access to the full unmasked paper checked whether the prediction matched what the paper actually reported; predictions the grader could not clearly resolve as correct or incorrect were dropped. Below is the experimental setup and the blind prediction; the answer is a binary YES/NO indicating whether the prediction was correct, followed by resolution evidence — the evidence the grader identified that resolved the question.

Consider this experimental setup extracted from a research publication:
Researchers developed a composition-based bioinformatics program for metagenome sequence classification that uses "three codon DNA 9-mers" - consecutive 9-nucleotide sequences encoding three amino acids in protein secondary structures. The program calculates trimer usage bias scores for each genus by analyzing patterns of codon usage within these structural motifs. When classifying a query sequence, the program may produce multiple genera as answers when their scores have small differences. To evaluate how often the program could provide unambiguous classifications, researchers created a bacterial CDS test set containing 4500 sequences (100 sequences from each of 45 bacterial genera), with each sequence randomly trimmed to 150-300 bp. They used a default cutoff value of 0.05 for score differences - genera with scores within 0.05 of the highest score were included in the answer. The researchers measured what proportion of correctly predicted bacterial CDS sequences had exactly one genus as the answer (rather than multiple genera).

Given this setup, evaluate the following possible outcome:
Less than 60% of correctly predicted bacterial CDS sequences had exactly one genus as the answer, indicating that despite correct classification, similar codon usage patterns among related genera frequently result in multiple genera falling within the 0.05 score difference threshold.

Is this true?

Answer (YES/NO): NO